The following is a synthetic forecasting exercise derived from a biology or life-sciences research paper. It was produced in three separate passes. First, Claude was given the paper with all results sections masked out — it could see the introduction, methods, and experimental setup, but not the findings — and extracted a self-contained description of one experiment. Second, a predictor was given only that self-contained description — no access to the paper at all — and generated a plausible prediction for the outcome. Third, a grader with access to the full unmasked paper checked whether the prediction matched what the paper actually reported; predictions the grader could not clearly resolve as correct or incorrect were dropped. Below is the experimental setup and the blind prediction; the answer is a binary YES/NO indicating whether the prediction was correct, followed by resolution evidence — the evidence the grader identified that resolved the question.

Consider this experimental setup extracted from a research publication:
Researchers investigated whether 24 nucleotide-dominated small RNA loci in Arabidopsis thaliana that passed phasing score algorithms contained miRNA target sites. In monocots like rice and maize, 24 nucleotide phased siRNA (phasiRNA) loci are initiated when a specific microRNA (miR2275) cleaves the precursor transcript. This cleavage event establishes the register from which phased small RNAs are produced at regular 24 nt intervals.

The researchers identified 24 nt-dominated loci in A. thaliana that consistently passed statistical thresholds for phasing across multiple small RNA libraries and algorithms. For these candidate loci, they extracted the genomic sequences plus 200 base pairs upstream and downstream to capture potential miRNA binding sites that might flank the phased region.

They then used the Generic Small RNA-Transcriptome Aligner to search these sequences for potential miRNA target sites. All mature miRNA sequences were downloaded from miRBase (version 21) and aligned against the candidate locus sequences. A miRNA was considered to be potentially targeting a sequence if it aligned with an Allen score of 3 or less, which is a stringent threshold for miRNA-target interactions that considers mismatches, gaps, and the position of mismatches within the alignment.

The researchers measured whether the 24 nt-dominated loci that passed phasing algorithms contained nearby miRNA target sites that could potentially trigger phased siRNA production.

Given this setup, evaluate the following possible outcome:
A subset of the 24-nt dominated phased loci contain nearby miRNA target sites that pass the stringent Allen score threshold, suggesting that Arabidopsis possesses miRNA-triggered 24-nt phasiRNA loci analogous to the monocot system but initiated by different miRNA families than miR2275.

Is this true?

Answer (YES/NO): NO